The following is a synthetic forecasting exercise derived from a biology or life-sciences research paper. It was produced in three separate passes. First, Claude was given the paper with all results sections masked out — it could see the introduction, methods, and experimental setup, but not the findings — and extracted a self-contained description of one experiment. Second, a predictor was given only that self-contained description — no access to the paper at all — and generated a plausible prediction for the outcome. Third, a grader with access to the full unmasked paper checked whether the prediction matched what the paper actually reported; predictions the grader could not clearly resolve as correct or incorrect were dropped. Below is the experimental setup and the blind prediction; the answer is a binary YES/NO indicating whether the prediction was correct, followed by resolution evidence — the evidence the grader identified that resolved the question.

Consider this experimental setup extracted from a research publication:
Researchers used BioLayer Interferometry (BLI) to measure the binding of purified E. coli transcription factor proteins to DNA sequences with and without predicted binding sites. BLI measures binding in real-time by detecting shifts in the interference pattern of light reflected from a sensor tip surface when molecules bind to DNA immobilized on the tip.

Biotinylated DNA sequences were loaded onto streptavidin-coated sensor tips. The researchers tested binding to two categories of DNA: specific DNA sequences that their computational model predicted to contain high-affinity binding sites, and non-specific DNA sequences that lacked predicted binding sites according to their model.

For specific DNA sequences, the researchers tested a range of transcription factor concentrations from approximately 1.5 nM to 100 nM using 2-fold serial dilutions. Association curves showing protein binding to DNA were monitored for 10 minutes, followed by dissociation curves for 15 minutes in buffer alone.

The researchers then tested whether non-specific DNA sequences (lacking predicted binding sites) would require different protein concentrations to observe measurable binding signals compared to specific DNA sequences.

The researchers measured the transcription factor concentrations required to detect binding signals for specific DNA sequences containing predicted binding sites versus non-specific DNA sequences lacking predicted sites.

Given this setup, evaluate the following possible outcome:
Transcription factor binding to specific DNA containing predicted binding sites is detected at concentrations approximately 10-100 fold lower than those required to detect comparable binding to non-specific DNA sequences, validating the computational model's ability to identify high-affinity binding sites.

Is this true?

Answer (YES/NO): YES